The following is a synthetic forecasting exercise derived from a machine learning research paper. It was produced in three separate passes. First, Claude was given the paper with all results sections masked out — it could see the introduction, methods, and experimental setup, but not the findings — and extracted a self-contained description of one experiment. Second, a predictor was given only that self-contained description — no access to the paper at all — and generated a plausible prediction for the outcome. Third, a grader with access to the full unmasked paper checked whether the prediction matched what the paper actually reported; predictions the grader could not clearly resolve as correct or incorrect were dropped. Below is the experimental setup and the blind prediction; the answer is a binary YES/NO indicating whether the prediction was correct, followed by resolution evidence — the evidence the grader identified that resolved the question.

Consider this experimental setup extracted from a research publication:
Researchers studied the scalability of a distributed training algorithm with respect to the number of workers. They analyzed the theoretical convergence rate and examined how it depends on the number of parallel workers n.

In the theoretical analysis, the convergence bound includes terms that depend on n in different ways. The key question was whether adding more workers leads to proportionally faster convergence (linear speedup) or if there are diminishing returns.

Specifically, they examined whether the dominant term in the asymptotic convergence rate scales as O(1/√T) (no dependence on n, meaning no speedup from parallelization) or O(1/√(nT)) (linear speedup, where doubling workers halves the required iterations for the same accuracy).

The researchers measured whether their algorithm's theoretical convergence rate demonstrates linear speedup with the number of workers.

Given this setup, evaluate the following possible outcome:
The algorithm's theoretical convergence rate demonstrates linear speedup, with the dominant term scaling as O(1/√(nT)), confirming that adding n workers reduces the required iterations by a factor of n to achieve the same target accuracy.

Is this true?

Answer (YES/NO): YES